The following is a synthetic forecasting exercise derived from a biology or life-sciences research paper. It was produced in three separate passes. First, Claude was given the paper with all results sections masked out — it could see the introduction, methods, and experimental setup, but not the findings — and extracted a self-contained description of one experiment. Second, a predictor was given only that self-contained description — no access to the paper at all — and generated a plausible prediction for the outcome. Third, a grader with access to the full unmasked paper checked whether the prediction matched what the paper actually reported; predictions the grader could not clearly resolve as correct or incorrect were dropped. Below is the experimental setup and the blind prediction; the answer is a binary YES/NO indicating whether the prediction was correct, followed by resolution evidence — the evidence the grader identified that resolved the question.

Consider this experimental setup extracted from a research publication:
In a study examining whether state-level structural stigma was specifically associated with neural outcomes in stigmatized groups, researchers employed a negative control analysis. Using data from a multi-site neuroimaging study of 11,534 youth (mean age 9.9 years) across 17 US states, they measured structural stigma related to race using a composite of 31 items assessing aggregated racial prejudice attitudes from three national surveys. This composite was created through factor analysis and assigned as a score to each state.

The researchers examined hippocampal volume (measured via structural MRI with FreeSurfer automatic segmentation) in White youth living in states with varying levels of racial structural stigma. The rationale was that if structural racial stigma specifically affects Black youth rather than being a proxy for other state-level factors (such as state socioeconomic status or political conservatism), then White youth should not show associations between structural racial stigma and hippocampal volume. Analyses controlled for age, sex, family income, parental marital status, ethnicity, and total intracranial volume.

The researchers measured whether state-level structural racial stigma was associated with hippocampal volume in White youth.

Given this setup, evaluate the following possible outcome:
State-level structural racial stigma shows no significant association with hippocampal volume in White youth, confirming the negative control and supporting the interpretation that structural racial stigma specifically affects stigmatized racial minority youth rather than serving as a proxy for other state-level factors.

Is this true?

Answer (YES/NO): YES